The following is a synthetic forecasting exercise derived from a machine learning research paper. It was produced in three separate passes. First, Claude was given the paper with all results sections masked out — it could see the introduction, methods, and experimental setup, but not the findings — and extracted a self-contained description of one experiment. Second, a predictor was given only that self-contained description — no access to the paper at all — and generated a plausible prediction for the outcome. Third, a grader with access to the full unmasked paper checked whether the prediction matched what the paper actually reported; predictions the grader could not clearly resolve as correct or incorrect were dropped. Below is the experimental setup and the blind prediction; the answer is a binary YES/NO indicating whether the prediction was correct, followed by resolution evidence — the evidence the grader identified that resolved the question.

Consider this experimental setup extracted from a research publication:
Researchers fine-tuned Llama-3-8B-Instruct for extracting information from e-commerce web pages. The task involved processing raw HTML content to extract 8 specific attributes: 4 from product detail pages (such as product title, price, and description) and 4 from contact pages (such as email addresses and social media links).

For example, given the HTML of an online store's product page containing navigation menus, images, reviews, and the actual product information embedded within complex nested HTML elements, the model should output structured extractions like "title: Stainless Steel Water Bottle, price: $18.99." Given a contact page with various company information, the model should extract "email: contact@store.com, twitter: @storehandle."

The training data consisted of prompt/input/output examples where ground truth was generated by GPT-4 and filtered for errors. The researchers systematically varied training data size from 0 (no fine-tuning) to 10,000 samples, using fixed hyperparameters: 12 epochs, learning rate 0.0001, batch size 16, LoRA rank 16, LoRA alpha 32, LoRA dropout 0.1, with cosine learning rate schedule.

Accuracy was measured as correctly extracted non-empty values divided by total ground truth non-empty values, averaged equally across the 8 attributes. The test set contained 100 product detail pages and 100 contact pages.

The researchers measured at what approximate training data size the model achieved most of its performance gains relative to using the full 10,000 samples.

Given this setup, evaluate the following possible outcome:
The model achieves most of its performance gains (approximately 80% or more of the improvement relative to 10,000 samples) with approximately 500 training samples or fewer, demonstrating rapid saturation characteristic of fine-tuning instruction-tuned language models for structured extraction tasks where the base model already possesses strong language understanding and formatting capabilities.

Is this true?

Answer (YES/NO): YES